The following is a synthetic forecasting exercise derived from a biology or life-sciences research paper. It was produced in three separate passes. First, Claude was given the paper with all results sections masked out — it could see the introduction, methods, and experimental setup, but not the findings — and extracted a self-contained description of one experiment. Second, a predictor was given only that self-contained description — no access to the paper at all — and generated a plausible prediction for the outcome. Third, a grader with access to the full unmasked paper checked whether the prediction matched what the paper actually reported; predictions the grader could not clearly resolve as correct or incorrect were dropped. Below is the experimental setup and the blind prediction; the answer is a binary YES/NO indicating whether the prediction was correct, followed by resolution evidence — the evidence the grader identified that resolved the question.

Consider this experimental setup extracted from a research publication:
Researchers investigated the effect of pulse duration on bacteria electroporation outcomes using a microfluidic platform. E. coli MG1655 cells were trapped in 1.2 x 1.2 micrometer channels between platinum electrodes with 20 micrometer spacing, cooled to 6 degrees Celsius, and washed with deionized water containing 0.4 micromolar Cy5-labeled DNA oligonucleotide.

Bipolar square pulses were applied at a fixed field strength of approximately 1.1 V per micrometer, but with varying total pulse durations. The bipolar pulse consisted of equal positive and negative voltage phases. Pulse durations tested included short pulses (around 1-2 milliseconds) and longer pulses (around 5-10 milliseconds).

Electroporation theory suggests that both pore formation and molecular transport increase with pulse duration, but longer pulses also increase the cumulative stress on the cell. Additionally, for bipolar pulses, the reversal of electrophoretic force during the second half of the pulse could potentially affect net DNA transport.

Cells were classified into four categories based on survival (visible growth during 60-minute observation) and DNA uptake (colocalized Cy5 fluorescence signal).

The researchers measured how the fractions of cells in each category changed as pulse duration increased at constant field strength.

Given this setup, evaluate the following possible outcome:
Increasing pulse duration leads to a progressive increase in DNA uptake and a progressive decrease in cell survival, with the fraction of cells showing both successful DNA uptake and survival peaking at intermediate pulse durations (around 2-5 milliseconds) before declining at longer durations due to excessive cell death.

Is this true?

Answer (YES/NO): NO